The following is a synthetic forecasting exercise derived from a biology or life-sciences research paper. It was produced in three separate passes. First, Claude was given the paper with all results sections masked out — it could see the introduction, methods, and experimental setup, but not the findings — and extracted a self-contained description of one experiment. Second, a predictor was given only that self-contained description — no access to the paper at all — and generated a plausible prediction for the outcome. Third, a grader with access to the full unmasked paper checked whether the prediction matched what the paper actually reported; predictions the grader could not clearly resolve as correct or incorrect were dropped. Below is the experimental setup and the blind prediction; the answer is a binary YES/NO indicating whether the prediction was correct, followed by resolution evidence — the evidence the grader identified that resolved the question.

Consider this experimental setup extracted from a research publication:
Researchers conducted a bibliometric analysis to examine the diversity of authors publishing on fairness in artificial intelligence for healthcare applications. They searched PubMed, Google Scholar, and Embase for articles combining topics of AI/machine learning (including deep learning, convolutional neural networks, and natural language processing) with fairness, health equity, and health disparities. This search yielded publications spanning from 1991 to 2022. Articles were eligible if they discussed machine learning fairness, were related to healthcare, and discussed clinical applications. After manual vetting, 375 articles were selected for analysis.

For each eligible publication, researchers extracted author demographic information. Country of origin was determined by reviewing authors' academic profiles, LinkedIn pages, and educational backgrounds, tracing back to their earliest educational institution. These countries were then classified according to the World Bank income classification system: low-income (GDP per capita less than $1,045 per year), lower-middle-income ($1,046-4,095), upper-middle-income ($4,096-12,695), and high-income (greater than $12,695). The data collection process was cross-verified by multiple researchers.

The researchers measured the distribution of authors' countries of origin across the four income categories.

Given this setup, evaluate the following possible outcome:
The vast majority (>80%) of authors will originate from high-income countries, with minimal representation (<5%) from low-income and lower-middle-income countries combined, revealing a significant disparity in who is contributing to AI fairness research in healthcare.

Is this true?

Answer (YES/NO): NO